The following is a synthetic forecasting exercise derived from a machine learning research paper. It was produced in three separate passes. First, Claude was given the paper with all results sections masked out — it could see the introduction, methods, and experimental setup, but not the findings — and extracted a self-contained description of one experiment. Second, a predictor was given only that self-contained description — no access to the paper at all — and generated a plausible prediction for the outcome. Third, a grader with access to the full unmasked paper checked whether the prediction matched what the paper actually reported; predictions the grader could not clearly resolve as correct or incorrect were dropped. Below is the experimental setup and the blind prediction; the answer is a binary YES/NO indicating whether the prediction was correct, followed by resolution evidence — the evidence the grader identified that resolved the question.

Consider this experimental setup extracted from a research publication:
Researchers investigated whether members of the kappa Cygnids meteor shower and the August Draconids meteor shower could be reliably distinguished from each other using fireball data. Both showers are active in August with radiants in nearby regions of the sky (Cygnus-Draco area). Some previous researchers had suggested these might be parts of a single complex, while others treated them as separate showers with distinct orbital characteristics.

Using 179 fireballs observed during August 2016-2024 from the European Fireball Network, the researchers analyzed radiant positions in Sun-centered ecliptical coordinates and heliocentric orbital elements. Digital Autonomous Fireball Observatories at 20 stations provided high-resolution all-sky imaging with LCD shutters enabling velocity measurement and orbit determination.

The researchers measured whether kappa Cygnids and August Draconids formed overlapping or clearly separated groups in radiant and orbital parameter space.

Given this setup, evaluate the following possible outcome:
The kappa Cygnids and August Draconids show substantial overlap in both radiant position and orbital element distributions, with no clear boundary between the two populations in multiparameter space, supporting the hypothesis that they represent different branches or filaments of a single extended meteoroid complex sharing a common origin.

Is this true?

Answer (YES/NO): NO